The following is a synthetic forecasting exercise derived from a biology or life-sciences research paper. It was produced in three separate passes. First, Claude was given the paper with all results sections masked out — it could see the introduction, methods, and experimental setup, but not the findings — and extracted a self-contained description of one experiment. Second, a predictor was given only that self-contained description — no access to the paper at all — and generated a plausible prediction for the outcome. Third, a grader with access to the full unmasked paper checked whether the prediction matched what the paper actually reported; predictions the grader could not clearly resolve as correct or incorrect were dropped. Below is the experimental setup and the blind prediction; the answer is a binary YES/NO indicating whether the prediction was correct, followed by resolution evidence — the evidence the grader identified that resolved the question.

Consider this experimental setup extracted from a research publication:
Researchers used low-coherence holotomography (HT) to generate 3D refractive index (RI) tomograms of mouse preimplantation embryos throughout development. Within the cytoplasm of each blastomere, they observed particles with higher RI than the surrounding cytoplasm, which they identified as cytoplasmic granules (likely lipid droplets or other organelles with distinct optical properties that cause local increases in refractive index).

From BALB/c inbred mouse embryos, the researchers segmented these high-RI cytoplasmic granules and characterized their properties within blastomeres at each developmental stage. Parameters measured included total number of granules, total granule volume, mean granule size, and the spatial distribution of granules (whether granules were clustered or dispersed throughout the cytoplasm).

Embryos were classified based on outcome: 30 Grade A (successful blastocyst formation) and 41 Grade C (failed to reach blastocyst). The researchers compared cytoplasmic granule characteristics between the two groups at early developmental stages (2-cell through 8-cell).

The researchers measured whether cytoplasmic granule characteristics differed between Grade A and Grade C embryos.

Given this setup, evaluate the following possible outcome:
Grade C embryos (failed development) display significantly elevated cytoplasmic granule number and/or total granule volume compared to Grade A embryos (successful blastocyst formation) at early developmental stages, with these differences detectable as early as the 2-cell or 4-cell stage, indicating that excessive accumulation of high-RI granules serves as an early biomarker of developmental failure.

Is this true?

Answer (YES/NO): NO